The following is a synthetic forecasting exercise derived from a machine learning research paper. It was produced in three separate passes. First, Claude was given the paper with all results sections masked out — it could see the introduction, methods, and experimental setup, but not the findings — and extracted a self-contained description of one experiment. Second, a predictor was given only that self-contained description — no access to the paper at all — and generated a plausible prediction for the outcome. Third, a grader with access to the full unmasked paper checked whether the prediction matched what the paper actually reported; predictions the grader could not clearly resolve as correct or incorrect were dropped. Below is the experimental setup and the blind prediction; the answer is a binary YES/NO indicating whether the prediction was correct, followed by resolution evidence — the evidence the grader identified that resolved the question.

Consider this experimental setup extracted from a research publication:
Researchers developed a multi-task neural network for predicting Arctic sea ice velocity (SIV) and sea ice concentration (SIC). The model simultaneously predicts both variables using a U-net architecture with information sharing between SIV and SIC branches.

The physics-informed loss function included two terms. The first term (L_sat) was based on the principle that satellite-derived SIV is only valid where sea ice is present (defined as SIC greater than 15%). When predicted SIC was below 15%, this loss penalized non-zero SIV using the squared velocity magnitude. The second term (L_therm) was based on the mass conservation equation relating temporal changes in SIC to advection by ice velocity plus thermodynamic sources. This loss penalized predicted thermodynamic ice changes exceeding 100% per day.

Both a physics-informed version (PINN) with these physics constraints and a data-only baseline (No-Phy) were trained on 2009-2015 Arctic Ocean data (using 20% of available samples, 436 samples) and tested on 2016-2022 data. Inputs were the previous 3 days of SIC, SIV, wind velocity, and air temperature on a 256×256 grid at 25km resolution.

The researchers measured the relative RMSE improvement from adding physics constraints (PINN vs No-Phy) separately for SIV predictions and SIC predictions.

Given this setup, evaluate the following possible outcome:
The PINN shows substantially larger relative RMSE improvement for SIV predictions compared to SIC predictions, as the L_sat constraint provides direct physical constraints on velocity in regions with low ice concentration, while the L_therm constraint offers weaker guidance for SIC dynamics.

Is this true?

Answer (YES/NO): NO